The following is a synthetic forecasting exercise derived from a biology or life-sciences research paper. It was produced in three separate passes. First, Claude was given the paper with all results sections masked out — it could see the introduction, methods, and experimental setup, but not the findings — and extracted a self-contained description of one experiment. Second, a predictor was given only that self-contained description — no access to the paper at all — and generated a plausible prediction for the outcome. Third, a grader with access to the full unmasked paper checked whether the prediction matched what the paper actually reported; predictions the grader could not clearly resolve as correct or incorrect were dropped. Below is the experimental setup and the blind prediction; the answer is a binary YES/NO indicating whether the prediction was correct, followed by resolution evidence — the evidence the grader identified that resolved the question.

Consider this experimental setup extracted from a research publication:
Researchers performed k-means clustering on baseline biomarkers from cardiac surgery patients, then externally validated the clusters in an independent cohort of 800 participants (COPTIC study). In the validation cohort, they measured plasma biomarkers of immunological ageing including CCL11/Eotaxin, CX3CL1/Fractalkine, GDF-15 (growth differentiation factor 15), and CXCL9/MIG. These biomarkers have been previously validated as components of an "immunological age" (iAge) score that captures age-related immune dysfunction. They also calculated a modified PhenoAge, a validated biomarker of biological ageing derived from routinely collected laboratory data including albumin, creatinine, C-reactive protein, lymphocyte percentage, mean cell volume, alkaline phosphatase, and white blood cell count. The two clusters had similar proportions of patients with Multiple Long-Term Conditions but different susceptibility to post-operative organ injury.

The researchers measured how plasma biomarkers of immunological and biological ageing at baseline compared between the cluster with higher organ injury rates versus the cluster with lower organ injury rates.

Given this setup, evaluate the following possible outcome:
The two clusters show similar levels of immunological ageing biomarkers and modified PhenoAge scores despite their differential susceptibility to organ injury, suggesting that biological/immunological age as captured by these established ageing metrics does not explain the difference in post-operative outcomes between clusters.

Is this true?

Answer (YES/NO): NO